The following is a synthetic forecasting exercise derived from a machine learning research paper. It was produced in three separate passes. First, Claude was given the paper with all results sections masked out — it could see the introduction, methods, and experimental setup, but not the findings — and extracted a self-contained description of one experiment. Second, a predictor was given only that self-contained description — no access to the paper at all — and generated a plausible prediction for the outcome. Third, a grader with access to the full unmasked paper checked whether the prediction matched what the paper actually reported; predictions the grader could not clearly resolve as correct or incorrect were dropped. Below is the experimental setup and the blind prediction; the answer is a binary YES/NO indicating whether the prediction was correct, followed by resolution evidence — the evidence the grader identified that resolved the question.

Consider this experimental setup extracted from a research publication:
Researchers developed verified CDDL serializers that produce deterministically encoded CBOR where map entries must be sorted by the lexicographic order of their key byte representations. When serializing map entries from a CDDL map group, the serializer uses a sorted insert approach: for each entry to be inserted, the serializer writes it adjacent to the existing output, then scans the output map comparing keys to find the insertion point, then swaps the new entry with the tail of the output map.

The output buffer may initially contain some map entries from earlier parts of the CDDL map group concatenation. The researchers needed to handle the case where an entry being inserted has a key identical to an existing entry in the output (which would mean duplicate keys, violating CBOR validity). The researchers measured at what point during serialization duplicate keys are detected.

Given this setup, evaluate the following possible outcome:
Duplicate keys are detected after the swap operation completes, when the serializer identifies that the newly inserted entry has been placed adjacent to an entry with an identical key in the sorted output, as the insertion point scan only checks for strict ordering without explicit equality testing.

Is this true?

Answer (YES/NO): NO